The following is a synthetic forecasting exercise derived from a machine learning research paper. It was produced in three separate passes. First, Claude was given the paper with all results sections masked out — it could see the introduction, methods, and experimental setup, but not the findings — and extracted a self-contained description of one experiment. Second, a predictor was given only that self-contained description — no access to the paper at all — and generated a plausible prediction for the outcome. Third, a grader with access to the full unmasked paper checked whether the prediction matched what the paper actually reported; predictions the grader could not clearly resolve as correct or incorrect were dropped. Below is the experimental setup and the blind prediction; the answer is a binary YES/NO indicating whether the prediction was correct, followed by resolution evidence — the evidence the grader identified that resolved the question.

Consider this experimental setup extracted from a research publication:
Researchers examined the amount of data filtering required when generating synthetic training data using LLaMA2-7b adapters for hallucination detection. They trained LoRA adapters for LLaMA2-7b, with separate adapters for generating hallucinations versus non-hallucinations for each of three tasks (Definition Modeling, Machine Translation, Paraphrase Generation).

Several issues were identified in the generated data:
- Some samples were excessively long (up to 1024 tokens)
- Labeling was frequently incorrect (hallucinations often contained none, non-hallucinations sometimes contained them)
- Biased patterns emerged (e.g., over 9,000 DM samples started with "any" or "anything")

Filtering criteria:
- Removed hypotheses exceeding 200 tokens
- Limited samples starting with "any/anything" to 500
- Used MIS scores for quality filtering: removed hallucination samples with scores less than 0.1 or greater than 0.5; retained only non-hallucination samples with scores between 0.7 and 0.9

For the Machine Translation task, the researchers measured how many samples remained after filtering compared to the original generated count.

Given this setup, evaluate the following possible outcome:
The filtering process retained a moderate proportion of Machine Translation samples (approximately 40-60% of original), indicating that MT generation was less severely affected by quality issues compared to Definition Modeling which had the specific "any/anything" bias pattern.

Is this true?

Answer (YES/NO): NO